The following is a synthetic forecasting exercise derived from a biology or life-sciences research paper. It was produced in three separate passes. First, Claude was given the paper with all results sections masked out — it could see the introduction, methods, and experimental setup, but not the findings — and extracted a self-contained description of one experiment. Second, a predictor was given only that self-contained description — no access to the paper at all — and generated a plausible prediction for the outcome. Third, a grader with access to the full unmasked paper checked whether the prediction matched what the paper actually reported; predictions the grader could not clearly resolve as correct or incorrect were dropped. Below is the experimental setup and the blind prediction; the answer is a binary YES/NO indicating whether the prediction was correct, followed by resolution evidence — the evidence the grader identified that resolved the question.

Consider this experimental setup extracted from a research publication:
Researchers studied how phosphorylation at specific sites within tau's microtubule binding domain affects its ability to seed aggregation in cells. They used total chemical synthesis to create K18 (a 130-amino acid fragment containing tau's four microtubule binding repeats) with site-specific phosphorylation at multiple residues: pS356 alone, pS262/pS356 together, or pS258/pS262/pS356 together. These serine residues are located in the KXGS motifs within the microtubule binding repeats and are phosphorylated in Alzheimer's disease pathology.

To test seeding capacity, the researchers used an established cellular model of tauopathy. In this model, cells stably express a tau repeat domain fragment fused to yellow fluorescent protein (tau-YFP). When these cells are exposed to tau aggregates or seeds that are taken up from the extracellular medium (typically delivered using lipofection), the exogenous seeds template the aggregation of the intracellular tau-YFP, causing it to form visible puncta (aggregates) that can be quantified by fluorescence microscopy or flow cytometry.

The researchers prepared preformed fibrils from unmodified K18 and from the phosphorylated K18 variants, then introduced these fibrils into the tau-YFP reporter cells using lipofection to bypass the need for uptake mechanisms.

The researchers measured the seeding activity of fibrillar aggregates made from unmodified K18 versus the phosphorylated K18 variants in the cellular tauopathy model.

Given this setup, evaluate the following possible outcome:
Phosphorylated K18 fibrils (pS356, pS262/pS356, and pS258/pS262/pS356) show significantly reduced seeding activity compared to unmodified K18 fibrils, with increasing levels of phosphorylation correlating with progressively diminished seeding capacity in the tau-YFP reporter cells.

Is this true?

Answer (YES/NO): NO